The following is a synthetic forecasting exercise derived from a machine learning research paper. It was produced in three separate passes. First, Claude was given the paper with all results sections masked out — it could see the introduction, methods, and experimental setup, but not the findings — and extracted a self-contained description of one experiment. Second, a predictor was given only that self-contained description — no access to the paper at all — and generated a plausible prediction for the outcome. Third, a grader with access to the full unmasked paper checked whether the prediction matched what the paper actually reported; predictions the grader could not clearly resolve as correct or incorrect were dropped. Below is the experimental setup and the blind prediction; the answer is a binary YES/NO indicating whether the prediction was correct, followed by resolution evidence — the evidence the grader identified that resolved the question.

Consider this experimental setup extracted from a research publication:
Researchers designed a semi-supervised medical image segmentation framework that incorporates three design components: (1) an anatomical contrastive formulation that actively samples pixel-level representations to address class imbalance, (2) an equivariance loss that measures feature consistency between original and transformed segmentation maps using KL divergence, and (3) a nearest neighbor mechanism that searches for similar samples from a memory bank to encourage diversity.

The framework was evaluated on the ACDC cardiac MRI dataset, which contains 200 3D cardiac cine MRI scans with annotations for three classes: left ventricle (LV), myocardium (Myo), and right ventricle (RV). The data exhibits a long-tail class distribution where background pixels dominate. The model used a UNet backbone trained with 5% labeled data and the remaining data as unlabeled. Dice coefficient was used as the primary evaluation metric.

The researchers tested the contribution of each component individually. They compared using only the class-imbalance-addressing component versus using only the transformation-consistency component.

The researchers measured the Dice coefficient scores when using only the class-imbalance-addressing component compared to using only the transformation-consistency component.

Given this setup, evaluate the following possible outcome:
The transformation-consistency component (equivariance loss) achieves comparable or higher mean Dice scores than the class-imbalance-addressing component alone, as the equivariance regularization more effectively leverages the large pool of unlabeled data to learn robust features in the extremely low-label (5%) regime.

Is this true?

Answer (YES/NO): YES